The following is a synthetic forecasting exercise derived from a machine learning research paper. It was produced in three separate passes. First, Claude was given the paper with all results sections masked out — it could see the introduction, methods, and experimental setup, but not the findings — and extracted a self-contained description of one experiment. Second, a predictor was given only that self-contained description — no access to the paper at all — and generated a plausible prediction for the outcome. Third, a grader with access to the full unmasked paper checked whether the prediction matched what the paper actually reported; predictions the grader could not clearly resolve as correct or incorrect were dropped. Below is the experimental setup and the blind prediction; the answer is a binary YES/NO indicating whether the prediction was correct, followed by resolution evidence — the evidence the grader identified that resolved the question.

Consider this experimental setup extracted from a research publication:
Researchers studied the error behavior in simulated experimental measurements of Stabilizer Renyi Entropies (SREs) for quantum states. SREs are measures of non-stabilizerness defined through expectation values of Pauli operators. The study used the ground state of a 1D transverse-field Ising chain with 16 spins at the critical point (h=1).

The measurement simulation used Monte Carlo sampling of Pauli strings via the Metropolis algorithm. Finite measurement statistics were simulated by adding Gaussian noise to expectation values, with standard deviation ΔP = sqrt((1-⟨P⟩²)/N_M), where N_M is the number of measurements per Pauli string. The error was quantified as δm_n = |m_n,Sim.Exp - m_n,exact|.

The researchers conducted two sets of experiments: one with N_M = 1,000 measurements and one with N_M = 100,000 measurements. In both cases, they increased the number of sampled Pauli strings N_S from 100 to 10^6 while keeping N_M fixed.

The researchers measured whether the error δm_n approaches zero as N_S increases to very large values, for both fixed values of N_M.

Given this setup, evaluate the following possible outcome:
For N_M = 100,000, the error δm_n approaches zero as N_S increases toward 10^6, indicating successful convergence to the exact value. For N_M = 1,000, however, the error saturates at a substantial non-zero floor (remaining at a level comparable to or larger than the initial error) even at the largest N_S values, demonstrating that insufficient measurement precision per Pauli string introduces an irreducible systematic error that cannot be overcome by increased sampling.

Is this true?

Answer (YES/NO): NO